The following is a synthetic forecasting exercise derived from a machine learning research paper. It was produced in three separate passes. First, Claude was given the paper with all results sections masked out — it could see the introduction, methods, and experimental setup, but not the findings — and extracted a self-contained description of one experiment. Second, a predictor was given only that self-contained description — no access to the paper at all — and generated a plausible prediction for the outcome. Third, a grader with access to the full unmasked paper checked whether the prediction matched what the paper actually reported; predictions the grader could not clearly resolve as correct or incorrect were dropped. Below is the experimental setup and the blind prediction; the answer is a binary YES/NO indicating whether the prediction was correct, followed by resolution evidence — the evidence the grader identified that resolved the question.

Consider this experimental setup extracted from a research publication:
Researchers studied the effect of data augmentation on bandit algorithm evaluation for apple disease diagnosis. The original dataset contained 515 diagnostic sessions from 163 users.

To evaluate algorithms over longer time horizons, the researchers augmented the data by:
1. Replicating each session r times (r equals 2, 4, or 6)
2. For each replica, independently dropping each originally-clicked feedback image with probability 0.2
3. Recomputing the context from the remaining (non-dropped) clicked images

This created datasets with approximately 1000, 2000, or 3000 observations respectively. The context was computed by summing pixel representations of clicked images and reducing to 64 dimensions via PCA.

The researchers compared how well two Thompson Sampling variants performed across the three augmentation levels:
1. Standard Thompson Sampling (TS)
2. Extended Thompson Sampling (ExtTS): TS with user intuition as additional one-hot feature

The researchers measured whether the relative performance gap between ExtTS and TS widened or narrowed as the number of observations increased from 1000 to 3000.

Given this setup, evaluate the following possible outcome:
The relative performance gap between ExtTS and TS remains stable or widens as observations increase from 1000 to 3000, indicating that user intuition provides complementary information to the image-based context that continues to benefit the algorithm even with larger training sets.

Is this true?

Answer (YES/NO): YES